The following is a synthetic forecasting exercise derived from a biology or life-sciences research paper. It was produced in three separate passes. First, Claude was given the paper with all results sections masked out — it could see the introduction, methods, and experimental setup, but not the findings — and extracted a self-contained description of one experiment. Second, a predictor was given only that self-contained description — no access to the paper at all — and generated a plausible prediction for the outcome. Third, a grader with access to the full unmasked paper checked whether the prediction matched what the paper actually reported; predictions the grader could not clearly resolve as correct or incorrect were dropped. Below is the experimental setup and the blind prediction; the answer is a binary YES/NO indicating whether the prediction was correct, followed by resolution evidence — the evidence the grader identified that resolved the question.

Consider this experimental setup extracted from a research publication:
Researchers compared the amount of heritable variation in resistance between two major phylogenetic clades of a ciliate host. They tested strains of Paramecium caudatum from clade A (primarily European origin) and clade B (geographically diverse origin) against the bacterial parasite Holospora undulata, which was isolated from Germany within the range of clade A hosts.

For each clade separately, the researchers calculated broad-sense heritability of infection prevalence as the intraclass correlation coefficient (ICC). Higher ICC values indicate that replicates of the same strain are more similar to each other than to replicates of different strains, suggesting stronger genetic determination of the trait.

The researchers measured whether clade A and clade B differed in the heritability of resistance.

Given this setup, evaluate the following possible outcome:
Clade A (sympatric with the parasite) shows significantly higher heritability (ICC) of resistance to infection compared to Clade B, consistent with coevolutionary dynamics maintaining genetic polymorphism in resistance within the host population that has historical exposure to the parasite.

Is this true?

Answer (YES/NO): NO